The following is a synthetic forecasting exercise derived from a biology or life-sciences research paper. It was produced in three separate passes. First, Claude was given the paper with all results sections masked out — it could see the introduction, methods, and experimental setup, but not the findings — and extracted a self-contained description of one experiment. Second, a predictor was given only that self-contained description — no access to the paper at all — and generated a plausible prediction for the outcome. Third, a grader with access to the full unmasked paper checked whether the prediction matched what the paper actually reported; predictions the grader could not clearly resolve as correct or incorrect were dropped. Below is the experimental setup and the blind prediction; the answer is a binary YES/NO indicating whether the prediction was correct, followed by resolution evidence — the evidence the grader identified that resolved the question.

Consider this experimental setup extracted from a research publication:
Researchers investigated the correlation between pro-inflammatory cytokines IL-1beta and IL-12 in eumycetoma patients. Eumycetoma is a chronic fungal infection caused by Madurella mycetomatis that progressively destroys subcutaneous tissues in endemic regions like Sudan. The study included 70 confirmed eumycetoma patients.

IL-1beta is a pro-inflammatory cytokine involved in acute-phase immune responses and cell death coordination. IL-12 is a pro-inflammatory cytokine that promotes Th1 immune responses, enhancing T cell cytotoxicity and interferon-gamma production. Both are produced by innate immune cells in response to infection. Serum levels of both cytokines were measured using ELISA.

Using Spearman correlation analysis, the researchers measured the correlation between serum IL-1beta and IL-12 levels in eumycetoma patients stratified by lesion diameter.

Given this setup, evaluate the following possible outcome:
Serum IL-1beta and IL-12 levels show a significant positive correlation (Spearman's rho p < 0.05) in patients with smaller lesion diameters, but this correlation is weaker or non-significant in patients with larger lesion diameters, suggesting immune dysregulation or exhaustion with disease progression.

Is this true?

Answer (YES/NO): NO